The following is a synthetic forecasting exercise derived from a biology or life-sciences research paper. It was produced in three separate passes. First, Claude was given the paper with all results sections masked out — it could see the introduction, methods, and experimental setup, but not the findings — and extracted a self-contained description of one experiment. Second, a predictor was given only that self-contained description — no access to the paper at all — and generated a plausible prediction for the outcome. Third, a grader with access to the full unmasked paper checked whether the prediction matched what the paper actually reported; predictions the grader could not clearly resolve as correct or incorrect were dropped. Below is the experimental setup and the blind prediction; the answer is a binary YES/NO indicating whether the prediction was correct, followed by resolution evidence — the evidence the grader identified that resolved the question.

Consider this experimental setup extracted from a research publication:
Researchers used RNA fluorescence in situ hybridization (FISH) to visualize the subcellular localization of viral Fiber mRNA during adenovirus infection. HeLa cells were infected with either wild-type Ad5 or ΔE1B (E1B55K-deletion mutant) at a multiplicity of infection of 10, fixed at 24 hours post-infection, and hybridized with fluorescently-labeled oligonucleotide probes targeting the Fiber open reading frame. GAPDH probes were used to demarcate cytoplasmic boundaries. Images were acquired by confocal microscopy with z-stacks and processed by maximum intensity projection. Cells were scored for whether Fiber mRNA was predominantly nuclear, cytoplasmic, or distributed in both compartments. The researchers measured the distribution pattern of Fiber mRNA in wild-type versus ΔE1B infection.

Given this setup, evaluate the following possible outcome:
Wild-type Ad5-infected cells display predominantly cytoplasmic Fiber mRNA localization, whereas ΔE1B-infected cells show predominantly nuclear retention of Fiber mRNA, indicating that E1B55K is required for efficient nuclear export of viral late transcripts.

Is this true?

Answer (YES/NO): YES